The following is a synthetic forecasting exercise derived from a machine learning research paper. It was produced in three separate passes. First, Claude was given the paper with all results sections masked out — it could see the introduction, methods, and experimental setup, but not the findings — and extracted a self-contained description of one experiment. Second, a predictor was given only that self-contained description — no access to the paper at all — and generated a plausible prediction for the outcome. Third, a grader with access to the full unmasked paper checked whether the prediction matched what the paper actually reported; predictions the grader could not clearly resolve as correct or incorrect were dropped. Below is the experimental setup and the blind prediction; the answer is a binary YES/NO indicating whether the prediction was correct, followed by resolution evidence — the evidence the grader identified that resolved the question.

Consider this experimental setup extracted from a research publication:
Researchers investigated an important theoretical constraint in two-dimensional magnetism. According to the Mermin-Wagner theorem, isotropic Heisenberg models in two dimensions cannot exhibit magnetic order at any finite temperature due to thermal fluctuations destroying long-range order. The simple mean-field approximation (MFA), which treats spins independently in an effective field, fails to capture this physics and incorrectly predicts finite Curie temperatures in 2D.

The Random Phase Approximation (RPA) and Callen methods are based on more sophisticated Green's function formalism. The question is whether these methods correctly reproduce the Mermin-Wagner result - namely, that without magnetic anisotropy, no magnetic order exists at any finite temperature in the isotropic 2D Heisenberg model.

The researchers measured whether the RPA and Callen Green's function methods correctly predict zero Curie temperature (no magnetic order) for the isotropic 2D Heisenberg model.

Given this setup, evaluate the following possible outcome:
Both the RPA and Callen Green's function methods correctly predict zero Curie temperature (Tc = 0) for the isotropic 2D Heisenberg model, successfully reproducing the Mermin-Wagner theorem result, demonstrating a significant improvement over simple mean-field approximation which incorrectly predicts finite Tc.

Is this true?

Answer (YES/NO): YES